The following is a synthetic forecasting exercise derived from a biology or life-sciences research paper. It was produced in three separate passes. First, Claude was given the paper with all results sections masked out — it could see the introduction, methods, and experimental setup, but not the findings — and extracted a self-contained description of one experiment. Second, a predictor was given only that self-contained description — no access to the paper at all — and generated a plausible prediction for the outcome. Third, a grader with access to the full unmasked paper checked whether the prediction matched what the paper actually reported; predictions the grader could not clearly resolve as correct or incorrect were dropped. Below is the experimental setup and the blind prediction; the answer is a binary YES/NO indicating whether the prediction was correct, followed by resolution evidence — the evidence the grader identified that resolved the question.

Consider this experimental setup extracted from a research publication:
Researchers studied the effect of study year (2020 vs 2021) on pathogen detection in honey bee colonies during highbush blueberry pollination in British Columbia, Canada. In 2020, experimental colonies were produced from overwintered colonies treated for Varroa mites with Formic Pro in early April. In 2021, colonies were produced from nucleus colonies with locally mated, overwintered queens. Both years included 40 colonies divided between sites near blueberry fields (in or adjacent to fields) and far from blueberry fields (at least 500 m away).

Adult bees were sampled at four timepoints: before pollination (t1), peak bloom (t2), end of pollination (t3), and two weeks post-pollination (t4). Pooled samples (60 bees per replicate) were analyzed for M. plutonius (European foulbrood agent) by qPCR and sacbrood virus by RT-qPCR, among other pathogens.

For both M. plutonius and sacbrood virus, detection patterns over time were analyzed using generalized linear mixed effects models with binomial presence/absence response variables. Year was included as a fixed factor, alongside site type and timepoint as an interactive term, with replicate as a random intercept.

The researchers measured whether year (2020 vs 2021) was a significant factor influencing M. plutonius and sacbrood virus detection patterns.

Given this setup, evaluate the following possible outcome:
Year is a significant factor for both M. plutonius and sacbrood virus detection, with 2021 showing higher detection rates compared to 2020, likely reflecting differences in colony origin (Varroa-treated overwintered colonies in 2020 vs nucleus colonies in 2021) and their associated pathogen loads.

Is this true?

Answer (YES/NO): NO